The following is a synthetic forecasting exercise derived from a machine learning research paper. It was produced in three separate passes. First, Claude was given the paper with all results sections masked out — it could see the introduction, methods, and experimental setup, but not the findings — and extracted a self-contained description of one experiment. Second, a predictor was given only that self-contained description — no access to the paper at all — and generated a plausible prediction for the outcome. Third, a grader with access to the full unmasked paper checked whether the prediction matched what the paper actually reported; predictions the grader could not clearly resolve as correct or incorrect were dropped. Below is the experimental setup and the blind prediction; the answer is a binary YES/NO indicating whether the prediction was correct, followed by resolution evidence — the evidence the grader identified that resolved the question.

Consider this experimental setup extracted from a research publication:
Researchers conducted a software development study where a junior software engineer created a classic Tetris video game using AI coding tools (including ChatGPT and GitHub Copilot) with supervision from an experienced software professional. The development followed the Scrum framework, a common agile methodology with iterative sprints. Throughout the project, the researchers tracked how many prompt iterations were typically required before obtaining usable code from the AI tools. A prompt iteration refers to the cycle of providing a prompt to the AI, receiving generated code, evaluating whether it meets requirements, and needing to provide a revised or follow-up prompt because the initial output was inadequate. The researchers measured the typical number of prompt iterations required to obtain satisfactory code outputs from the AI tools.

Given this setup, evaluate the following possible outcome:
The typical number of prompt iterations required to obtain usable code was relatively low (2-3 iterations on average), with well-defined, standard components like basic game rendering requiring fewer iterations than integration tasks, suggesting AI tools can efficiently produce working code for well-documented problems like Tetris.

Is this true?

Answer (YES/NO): YES